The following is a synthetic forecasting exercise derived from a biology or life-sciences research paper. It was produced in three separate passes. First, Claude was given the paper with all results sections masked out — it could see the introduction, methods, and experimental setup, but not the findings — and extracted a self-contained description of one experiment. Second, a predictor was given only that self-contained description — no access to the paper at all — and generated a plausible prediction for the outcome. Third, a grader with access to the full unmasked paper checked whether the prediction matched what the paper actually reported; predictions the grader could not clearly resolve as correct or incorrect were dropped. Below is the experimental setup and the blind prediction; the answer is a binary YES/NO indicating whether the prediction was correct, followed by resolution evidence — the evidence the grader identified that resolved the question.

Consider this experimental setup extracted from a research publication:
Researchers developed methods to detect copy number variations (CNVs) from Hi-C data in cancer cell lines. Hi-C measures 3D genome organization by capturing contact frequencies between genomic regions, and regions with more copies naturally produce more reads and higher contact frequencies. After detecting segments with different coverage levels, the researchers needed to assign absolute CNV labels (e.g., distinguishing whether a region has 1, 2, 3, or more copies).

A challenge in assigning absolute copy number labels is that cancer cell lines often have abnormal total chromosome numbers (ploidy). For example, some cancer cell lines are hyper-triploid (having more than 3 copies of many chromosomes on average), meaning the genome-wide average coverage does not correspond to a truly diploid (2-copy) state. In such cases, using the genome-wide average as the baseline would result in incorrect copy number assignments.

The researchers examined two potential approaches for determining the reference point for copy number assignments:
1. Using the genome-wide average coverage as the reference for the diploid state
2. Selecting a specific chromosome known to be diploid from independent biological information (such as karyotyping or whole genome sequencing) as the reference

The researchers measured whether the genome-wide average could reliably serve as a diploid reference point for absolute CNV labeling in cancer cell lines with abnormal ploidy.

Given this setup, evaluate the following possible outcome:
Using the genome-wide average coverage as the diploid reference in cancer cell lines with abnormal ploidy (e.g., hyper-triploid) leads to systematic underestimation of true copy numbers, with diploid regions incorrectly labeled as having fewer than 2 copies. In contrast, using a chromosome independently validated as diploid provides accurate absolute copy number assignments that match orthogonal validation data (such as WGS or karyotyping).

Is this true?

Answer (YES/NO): NO